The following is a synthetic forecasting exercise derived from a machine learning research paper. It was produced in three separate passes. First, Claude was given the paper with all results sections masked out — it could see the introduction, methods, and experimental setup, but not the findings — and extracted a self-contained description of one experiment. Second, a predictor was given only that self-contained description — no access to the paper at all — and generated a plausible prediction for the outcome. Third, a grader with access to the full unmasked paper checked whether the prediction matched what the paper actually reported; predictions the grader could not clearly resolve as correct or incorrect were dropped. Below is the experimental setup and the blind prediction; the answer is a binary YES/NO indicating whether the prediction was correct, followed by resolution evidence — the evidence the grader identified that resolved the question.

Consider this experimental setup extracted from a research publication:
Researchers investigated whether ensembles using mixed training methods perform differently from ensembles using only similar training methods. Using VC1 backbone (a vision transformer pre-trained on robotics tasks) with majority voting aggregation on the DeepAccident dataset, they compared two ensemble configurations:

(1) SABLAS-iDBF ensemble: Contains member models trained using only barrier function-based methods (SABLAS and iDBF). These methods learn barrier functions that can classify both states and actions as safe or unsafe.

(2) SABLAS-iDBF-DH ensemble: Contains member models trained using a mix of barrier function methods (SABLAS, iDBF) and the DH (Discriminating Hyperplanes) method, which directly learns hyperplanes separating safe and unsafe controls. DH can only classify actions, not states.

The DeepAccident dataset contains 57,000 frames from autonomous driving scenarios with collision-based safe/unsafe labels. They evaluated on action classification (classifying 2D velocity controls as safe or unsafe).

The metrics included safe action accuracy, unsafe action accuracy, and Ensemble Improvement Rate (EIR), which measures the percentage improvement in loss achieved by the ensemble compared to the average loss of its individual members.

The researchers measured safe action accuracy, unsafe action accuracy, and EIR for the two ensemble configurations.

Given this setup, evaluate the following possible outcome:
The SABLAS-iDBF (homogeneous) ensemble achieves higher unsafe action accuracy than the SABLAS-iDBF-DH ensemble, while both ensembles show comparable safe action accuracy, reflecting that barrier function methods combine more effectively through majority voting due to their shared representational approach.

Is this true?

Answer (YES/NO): NO